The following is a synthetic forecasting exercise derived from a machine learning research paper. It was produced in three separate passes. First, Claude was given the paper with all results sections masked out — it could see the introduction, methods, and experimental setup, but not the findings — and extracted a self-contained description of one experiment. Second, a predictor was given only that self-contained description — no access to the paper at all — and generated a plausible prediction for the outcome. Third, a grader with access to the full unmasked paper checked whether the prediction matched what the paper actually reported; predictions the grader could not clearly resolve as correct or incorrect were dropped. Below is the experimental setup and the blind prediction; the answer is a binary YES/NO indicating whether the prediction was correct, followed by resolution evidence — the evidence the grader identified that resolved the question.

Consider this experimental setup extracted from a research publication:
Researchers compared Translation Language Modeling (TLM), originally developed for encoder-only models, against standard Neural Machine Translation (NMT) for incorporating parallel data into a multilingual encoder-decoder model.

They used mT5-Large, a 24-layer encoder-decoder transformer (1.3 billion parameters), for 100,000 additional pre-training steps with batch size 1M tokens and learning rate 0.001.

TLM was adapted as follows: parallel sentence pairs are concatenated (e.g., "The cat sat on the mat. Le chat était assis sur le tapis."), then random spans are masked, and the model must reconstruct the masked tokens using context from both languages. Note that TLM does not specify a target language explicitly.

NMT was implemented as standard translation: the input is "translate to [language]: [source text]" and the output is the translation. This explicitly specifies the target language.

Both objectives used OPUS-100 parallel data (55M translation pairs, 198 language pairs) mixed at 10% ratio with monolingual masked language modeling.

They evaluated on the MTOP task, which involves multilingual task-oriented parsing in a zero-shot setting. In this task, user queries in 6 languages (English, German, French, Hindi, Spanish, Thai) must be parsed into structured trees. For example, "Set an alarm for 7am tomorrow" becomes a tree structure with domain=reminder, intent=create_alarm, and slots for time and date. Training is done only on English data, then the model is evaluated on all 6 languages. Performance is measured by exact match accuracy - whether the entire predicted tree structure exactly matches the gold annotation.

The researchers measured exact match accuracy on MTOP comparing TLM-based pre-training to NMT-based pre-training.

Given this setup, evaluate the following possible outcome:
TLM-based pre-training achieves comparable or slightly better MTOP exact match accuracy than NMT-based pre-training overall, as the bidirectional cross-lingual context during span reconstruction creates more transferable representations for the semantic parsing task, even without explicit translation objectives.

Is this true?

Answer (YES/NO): NO